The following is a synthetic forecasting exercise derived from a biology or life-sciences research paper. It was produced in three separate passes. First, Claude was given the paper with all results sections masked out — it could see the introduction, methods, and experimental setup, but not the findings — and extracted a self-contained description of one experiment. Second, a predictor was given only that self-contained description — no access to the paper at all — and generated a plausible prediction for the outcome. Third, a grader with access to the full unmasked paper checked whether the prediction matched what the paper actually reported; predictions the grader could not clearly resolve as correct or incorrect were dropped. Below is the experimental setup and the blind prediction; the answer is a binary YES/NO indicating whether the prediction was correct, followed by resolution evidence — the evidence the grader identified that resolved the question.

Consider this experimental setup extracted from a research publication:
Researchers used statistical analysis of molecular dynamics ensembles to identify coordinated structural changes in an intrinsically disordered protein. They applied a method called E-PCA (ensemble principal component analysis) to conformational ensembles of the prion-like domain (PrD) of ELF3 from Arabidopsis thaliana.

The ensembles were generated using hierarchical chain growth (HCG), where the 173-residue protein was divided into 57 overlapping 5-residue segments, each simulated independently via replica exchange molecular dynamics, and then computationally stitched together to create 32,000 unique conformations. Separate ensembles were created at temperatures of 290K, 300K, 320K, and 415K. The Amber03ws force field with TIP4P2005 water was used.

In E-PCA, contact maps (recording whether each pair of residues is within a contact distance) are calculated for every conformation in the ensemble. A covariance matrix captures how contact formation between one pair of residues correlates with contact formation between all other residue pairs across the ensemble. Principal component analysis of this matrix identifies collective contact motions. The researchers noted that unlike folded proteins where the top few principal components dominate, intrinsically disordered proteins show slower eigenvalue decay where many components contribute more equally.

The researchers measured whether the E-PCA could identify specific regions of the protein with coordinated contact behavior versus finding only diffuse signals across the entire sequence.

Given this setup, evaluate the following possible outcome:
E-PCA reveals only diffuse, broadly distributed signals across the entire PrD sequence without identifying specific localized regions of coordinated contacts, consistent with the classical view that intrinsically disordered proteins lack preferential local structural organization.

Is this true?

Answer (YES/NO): NO